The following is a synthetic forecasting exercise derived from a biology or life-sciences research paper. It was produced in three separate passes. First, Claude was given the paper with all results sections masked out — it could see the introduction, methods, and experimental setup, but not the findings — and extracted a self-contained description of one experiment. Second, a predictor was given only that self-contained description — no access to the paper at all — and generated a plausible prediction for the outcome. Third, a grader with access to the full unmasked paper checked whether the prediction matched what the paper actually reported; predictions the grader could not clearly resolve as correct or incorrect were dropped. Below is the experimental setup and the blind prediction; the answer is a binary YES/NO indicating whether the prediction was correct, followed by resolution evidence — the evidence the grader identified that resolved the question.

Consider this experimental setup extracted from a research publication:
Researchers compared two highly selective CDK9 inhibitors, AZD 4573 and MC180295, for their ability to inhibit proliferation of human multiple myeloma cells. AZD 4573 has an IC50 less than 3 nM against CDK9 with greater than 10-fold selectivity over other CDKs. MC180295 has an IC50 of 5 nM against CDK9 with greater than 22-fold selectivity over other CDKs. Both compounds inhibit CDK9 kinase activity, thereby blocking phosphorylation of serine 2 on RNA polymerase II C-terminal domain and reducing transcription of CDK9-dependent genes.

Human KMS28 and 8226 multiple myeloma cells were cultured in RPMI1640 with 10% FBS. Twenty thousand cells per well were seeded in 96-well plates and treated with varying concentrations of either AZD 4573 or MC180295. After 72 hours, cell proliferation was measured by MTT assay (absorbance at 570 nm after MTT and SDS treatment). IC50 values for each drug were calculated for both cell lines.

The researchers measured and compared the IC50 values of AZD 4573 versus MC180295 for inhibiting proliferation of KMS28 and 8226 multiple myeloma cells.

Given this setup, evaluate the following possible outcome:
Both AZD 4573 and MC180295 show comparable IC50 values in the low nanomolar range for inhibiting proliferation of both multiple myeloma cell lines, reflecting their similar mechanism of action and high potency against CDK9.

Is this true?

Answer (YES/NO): NO